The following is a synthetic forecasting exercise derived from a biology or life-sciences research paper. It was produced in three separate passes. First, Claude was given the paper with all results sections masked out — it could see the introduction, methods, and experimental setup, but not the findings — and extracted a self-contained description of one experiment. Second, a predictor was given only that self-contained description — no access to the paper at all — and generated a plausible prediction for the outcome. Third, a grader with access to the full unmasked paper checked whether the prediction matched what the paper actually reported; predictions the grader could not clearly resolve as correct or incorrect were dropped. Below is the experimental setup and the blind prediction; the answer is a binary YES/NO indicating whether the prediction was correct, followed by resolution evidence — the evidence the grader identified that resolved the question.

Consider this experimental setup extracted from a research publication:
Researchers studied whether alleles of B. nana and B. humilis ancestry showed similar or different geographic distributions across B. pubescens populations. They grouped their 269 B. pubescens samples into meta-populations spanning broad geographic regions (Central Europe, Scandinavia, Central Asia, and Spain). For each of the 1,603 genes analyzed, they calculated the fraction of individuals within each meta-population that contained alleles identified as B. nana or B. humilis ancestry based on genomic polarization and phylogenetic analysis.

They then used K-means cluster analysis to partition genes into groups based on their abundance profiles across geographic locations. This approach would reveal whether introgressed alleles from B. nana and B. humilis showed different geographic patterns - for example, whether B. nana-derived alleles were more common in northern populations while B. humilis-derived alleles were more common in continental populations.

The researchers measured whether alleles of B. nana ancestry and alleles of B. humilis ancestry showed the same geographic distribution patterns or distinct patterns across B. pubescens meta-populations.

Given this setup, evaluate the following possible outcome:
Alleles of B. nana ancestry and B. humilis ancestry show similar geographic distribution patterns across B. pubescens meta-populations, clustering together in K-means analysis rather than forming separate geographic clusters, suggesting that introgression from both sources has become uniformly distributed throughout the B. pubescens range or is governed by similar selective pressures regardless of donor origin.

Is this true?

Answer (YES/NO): NO